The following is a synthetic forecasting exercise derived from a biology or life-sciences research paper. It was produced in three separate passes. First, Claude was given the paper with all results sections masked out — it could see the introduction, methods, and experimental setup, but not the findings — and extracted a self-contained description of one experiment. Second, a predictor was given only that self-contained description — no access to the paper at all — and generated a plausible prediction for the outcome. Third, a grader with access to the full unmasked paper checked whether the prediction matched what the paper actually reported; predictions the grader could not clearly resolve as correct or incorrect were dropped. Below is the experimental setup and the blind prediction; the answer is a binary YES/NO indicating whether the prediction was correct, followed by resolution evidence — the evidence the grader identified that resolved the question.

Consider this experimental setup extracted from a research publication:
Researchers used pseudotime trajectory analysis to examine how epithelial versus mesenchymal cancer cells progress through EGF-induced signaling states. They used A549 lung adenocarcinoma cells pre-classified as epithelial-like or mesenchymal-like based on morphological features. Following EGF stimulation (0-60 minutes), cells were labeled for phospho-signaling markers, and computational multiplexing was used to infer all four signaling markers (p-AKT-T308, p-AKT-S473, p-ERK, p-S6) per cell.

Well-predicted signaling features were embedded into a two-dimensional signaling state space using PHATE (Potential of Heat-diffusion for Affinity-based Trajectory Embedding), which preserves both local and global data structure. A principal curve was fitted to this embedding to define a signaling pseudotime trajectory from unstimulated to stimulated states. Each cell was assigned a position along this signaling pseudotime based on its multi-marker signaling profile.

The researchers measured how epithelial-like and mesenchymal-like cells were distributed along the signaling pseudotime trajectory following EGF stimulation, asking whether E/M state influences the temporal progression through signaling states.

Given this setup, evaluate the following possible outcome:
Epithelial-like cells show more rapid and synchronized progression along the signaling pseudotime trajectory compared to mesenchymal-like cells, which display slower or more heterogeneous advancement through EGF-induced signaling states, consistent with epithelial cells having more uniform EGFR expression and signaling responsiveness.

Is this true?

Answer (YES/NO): NO